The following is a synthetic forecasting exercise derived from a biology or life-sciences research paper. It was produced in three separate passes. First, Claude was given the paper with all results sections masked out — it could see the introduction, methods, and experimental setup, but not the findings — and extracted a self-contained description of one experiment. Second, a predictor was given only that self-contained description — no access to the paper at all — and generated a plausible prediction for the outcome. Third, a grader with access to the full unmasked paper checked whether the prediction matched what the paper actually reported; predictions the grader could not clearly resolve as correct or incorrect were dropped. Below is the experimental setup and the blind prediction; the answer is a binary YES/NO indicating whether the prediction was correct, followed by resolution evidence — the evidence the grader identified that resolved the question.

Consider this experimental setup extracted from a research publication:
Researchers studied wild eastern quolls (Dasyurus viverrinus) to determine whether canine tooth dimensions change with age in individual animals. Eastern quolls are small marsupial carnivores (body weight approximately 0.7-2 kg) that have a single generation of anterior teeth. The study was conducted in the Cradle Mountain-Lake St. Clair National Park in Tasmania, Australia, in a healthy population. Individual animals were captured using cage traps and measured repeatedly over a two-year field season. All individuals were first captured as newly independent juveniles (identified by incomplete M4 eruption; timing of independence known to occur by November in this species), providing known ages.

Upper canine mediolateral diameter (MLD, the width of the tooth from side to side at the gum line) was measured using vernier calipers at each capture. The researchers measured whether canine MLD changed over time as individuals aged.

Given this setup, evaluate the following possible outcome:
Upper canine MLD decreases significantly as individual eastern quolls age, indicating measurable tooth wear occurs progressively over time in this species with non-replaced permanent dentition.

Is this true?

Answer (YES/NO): NO